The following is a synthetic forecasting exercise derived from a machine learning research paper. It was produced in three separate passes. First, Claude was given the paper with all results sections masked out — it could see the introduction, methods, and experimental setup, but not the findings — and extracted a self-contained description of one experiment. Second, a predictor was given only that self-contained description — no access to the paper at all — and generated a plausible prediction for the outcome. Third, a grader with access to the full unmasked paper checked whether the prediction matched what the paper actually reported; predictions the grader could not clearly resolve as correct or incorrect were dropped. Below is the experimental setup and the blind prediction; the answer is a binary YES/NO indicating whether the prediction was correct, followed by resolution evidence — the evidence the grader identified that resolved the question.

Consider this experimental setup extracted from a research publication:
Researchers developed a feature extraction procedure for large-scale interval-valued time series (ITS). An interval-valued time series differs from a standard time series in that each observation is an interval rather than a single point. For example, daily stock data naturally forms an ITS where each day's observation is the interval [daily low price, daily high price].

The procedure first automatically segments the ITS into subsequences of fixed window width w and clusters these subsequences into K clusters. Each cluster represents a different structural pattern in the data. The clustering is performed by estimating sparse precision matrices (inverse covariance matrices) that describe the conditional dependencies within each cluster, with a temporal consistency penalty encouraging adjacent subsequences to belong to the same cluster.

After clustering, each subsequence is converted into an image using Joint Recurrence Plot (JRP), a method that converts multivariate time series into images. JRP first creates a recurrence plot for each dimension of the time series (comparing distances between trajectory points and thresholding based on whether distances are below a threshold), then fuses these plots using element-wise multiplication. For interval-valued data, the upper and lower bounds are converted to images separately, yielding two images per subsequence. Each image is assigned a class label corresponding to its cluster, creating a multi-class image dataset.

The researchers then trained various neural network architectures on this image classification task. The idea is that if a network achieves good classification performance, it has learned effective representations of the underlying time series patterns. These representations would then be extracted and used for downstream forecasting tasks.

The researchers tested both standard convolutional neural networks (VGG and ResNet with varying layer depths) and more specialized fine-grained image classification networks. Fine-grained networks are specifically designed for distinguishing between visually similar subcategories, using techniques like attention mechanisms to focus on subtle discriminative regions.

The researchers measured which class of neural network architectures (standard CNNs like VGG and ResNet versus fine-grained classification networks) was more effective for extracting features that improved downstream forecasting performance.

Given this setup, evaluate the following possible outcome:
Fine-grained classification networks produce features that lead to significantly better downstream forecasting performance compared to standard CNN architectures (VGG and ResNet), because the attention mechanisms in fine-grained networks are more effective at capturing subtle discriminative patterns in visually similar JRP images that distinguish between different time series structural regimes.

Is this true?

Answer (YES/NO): YES